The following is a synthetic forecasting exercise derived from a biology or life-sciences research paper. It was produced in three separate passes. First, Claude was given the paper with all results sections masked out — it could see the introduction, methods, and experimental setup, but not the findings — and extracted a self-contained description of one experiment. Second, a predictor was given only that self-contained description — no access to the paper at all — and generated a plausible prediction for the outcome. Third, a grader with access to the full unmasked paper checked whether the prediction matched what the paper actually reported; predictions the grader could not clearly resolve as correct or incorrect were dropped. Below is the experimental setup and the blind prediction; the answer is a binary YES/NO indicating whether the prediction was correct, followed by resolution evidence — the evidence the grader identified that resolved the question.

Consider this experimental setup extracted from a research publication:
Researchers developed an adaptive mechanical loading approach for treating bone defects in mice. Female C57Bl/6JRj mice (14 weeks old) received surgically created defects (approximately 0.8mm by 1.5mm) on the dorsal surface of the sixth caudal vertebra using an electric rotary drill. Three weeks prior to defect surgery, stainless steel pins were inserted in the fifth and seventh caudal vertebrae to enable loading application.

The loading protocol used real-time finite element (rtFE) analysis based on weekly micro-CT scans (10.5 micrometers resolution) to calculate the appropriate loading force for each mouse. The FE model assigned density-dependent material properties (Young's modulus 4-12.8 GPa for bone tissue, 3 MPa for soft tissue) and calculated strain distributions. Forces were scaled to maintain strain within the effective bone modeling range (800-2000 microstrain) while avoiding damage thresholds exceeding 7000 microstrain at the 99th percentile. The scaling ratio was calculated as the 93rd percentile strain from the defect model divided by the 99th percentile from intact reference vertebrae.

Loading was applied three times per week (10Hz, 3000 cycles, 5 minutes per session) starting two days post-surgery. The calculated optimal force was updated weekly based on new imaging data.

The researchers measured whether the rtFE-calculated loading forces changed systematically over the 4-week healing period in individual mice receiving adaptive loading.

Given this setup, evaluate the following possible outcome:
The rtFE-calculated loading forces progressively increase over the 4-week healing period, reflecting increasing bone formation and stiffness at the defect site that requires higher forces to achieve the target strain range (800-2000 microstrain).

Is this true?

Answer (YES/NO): YES